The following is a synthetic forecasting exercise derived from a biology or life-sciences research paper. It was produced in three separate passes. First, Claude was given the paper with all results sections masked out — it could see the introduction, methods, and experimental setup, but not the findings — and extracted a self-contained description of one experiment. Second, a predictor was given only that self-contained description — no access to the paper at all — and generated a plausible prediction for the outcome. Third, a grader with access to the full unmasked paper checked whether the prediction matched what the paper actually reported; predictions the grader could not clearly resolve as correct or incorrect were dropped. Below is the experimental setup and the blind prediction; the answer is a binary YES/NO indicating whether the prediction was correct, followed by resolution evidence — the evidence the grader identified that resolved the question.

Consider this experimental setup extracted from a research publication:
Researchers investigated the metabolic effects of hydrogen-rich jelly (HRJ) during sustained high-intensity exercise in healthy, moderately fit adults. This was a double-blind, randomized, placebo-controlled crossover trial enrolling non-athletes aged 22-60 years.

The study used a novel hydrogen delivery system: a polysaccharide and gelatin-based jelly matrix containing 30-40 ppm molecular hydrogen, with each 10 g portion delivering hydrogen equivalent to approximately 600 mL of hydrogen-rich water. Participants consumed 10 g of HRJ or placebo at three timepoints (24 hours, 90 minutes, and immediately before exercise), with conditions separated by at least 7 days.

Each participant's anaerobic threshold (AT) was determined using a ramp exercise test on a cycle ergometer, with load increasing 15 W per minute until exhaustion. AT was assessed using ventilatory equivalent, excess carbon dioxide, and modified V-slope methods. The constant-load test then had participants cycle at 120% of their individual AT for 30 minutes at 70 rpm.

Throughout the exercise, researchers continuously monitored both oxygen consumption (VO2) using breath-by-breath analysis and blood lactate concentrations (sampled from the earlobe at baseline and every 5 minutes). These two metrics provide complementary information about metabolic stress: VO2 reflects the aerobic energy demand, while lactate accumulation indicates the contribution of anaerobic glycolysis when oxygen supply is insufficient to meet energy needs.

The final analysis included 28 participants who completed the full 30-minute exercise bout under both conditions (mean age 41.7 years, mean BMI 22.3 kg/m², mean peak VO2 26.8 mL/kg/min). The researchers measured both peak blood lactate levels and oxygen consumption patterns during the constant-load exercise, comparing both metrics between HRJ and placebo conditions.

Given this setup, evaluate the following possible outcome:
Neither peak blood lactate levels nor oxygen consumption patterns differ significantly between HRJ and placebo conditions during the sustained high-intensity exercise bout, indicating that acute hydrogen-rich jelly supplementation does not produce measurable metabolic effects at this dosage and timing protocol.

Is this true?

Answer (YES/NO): NO